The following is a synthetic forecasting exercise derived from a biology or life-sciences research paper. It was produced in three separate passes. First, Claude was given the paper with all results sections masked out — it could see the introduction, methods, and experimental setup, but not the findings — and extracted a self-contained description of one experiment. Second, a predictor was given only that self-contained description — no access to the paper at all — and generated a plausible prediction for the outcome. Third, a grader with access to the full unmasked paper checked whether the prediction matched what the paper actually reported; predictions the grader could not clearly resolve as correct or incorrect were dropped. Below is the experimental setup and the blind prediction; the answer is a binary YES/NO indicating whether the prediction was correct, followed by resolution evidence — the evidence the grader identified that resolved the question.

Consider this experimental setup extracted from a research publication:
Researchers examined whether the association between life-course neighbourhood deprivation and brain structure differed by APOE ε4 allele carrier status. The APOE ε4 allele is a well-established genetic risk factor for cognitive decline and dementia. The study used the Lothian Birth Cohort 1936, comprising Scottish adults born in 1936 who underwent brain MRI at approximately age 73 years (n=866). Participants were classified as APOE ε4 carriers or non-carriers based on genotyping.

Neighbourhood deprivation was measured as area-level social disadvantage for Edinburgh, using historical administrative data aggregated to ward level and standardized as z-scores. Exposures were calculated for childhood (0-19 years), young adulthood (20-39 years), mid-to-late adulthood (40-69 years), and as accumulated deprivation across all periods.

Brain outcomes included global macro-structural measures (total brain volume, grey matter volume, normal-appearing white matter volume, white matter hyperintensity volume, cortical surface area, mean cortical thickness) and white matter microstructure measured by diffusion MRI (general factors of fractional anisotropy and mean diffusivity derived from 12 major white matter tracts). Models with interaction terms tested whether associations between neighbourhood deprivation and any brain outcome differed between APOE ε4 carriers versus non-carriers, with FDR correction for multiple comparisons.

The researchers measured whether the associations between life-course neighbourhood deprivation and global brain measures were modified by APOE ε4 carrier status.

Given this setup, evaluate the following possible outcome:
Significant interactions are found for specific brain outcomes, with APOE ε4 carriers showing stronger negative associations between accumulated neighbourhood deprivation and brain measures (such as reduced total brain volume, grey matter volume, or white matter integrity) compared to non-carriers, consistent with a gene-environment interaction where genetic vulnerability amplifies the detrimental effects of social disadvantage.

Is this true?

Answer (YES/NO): NO